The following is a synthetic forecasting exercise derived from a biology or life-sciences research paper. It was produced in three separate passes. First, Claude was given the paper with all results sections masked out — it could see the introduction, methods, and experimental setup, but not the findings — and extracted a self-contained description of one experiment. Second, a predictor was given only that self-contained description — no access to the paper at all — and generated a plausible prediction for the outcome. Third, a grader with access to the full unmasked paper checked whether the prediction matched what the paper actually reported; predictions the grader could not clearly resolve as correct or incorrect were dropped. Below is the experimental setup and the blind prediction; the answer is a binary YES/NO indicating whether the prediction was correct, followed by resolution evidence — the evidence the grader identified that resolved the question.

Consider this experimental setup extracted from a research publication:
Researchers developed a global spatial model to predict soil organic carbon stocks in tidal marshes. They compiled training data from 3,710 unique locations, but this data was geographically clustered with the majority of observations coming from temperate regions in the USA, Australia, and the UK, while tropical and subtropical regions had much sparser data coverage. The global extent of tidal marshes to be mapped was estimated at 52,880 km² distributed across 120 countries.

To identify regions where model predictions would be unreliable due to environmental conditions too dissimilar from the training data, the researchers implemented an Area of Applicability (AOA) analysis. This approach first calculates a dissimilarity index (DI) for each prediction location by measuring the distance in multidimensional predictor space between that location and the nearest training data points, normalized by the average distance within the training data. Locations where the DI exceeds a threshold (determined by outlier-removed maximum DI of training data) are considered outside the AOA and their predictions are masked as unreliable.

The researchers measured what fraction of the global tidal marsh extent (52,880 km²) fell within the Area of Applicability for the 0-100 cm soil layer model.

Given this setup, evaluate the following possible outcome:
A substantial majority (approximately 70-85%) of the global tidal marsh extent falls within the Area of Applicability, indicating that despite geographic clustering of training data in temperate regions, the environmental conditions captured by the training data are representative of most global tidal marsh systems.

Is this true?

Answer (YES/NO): NO